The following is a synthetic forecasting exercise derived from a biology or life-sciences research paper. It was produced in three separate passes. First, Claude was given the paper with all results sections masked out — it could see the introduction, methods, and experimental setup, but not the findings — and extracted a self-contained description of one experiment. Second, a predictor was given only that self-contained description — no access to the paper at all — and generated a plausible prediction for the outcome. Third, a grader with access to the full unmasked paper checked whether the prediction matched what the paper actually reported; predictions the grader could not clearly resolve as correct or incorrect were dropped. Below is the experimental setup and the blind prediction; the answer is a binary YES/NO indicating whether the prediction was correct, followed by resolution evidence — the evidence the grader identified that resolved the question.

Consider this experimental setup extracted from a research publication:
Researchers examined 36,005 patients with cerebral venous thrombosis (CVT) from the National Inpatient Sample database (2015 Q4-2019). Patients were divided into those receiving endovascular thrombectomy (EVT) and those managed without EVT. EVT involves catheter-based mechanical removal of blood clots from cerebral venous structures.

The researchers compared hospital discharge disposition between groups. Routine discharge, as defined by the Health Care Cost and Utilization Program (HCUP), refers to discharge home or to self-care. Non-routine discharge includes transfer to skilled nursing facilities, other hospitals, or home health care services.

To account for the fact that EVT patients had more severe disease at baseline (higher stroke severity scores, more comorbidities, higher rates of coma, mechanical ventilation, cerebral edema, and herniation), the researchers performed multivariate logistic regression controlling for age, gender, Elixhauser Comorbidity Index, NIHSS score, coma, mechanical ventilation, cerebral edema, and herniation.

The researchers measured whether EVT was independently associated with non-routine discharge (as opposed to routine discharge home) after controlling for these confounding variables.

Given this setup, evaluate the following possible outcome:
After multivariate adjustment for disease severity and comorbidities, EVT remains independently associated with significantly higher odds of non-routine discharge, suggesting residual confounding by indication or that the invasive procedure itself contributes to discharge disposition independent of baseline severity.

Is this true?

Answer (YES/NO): YES